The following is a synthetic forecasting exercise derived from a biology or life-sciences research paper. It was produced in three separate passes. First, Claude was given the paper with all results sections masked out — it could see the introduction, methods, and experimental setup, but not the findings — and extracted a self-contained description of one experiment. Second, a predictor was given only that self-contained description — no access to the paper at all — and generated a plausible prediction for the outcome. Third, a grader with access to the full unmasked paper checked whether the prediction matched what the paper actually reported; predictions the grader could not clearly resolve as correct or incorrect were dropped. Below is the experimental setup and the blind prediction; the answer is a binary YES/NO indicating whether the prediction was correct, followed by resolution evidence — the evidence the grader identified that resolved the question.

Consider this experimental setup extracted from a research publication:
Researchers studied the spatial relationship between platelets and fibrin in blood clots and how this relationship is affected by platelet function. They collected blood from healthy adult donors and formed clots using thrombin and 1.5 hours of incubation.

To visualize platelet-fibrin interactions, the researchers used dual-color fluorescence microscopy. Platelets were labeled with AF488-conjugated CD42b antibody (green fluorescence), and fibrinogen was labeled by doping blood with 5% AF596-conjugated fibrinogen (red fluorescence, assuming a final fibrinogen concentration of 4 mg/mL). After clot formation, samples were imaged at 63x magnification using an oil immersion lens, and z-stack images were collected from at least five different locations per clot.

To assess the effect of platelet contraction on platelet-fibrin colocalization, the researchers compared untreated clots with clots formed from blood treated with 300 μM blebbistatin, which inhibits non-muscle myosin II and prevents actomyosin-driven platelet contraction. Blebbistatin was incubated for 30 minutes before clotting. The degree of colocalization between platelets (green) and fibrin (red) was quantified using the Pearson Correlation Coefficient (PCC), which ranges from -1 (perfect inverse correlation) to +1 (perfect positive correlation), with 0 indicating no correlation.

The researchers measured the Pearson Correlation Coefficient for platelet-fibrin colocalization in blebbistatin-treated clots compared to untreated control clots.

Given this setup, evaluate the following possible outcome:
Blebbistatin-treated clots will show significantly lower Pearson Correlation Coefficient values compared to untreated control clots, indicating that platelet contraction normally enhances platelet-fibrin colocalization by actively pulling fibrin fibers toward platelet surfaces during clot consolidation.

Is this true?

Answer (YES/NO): YES